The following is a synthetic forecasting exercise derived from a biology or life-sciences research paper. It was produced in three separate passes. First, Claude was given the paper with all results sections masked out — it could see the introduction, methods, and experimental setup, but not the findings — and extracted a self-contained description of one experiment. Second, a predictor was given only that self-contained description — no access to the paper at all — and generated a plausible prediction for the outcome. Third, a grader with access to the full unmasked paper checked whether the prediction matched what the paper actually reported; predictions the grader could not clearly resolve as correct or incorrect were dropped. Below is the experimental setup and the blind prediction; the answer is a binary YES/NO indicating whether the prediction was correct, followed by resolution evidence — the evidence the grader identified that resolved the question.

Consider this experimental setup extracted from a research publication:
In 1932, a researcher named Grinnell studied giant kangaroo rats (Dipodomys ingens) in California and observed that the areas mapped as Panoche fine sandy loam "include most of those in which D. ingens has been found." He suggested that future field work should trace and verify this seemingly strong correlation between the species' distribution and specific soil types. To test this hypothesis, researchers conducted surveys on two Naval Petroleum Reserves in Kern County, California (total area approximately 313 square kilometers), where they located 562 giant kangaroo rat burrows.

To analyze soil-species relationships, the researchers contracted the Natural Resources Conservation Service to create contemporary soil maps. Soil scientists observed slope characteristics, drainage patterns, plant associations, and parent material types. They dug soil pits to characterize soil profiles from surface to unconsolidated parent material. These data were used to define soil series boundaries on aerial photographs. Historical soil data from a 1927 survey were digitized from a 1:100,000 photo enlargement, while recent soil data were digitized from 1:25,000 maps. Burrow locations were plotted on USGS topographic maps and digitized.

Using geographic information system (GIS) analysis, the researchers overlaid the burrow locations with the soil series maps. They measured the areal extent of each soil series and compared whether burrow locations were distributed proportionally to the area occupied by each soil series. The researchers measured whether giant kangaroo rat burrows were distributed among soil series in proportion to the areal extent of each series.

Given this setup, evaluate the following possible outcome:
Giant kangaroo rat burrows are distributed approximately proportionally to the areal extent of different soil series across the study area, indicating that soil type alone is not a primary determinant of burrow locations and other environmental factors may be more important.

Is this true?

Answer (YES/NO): NO